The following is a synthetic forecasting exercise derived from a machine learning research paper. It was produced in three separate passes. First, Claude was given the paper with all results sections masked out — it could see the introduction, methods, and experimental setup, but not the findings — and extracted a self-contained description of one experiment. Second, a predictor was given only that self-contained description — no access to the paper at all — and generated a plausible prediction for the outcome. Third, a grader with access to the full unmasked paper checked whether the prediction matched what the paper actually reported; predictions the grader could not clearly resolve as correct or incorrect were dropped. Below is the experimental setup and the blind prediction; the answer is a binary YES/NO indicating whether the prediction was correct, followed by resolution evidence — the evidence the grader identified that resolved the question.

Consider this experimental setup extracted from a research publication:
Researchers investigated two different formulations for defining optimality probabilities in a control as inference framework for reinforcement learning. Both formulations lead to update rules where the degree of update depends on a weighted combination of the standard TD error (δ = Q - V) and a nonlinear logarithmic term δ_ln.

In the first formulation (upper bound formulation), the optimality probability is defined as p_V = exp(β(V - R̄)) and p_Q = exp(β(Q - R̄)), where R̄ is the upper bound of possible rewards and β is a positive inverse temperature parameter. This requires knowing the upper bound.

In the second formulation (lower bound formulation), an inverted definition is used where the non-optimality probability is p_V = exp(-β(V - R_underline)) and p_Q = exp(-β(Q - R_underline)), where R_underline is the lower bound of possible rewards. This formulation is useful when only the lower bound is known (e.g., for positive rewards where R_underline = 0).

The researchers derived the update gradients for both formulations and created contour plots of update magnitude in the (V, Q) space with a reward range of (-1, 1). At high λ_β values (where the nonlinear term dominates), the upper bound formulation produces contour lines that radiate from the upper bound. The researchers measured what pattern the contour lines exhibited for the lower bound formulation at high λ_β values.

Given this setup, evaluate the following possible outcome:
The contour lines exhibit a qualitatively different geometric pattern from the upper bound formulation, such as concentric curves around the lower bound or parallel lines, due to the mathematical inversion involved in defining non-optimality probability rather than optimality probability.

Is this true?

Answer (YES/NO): NO